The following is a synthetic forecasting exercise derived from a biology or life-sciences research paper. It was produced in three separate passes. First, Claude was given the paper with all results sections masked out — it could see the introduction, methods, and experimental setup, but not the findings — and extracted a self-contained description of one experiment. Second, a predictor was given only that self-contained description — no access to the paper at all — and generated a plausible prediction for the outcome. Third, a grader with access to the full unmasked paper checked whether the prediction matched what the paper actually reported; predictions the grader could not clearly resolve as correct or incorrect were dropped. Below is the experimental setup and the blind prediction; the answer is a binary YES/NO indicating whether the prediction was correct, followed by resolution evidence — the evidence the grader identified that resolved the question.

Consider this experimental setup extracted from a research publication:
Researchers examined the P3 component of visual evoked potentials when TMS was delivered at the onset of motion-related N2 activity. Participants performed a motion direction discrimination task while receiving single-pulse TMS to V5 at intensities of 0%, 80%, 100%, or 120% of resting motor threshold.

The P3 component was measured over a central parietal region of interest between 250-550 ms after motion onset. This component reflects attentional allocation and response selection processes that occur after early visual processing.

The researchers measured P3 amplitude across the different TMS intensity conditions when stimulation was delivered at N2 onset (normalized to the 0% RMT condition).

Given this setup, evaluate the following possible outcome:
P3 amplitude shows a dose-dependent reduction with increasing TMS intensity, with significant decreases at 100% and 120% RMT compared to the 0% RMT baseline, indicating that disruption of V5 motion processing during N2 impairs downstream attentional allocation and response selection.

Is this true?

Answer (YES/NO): NO